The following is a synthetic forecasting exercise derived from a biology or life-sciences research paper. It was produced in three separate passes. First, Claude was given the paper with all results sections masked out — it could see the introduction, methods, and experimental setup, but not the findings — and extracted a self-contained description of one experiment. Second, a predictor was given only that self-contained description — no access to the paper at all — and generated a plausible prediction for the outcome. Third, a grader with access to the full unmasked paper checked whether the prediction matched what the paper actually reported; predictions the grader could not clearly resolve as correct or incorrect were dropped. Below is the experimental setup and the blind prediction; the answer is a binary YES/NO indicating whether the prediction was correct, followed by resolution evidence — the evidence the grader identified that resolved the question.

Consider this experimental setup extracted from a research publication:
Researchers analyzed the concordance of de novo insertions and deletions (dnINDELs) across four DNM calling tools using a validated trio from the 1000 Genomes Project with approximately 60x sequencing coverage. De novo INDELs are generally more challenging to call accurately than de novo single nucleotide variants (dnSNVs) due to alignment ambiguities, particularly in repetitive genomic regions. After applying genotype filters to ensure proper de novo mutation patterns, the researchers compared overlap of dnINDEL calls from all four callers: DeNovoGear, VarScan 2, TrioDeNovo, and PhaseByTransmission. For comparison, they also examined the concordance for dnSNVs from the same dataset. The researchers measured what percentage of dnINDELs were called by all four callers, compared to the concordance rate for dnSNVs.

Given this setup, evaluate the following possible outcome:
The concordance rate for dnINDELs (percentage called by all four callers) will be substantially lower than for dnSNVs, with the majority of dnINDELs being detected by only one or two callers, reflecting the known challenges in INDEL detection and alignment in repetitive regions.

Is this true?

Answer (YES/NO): YES